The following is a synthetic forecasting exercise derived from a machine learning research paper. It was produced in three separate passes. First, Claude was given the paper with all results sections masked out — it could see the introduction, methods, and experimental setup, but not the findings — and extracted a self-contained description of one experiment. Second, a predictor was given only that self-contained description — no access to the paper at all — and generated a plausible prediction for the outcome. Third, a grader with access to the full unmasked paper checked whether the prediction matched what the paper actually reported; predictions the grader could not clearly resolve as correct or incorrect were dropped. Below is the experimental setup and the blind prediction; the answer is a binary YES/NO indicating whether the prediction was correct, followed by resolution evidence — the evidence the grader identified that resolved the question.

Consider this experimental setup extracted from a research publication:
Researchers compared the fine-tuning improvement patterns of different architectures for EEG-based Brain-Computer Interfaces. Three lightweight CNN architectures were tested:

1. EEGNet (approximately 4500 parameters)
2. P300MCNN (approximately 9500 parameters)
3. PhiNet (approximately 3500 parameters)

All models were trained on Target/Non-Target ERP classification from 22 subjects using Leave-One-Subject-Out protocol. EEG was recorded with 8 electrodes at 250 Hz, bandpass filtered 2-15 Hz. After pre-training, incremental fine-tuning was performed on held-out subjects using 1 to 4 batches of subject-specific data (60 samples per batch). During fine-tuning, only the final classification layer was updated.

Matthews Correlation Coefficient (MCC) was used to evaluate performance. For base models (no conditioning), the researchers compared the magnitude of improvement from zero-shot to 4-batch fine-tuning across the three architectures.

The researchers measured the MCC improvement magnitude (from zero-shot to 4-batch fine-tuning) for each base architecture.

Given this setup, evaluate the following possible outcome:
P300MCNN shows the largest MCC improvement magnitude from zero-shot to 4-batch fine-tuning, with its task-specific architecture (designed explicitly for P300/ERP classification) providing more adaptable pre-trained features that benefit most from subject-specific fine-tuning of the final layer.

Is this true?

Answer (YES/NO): YES